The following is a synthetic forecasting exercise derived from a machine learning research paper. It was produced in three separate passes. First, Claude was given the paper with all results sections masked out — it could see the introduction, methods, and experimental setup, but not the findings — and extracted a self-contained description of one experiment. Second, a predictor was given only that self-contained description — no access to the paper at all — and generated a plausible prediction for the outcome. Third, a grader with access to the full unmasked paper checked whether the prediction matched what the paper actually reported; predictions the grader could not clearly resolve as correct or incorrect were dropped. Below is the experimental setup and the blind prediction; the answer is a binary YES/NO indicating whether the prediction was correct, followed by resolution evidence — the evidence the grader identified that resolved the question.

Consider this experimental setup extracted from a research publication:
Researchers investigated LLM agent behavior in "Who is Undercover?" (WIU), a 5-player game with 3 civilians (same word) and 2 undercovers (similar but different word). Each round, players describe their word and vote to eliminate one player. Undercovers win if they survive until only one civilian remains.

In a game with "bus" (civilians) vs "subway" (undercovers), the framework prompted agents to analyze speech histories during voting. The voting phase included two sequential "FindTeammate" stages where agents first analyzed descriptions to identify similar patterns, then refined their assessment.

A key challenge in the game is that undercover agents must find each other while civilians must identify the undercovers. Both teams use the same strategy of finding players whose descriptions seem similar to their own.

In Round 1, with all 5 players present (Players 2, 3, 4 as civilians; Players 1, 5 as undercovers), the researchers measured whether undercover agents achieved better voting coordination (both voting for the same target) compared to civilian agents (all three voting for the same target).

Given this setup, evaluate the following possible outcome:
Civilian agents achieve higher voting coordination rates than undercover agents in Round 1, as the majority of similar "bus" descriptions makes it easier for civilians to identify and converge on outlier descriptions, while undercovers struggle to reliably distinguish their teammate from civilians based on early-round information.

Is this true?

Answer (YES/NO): NO